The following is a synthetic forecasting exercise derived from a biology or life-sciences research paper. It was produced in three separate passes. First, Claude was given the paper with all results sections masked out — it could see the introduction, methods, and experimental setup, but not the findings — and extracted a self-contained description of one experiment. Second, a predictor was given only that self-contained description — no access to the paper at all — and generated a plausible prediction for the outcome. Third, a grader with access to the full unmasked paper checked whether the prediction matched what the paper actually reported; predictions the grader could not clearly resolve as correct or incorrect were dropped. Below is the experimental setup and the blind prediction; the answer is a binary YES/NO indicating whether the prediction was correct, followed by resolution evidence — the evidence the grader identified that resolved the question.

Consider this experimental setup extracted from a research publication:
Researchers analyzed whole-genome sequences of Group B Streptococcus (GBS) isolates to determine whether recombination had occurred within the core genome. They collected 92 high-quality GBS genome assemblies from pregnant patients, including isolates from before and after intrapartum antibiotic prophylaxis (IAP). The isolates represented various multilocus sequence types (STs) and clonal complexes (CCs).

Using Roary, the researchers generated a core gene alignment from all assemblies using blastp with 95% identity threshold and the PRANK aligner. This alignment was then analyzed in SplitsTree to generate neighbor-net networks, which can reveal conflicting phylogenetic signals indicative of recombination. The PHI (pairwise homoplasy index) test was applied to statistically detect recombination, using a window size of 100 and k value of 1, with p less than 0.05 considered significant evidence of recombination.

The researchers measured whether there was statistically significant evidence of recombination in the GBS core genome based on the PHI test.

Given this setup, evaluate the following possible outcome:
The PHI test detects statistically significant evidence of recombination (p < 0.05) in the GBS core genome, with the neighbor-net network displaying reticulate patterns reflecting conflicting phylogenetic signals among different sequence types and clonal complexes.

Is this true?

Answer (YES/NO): YES